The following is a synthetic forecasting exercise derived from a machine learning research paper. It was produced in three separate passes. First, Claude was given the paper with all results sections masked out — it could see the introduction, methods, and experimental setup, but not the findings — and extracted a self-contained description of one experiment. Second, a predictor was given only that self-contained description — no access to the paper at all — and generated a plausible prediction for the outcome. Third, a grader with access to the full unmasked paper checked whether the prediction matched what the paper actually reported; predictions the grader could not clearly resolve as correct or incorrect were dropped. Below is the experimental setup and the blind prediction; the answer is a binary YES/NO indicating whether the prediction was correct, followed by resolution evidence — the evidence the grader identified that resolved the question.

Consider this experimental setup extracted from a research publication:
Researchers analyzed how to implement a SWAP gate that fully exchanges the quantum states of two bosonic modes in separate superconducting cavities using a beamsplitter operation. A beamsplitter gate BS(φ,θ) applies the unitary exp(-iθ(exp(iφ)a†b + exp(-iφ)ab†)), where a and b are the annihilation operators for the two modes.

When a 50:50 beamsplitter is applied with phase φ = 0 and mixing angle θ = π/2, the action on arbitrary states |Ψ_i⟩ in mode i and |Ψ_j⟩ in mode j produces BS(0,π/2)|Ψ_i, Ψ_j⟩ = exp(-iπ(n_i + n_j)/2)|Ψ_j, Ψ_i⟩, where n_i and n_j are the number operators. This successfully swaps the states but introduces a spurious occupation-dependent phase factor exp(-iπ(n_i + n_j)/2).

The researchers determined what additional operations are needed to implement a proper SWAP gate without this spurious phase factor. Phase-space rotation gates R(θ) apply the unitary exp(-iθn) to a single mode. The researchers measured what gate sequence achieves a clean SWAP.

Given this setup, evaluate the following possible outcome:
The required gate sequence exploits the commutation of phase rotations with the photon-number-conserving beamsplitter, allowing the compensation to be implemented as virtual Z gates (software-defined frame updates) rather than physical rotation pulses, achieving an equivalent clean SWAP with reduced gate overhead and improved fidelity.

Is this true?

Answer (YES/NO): NO